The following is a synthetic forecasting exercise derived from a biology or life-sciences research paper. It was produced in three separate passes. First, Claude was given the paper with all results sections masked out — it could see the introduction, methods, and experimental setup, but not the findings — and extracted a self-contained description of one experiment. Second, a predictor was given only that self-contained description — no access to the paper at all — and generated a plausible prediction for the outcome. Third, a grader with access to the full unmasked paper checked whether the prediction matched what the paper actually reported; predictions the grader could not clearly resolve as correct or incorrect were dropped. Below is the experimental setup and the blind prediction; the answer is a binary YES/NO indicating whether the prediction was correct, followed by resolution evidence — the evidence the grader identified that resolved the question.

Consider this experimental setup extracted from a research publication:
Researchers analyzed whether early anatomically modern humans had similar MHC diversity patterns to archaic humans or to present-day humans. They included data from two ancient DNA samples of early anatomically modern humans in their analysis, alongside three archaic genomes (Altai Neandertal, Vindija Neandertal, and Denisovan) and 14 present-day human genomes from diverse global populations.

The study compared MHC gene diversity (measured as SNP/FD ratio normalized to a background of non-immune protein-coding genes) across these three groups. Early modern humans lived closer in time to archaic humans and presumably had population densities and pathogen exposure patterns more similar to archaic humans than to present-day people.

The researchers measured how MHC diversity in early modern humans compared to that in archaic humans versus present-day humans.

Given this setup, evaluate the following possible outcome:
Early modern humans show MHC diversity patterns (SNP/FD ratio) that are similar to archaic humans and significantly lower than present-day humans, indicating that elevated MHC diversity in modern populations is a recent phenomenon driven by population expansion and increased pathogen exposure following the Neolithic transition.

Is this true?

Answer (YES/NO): NO